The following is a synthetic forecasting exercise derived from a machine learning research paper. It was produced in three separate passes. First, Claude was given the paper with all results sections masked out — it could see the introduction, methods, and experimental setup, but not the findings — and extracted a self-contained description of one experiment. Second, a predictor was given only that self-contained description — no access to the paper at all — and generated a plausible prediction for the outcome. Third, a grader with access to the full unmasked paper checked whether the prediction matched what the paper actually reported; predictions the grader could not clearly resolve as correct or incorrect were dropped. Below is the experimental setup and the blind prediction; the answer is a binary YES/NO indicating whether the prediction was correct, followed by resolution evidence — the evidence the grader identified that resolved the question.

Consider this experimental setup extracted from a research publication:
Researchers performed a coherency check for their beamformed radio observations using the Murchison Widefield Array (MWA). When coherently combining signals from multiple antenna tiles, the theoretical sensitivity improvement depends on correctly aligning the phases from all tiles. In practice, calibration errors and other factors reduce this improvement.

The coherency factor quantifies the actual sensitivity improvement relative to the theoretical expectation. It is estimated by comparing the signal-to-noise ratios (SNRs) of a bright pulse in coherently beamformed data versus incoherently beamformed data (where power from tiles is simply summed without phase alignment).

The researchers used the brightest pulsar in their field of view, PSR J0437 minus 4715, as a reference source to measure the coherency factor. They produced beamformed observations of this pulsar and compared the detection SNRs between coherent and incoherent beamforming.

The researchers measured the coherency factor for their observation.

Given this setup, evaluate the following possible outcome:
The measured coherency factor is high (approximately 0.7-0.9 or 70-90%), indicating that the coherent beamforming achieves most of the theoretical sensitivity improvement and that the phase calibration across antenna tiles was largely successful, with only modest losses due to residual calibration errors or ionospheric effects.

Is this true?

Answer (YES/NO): NO